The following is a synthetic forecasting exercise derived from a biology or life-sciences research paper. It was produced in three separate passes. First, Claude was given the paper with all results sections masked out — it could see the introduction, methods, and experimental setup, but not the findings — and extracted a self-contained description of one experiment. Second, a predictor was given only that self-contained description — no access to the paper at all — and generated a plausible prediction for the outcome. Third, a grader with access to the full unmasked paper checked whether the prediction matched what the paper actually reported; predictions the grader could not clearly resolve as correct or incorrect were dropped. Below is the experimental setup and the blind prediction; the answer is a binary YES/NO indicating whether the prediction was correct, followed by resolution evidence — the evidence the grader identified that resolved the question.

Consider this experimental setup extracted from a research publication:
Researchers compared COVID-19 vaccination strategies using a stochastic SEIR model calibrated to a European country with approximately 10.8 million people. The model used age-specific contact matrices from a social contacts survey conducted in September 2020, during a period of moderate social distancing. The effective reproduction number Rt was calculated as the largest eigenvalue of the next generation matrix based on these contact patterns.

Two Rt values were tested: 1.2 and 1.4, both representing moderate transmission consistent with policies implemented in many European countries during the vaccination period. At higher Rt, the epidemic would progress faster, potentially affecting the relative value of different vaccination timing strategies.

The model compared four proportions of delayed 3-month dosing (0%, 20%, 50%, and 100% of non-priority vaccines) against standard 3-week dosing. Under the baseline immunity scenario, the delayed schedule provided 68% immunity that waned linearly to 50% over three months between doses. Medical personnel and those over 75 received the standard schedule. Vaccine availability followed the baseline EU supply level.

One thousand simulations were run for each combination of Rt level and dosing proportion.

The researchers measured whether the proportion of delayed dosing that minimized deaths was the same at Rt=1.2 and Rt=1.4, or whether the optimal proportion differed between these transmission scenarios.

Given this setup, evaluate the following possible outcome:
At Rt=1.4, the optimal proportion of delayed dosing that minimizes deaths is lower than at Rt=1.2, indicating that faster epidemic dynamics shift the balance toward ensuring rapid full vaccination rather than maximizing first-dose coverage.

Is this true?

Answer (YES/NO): NO